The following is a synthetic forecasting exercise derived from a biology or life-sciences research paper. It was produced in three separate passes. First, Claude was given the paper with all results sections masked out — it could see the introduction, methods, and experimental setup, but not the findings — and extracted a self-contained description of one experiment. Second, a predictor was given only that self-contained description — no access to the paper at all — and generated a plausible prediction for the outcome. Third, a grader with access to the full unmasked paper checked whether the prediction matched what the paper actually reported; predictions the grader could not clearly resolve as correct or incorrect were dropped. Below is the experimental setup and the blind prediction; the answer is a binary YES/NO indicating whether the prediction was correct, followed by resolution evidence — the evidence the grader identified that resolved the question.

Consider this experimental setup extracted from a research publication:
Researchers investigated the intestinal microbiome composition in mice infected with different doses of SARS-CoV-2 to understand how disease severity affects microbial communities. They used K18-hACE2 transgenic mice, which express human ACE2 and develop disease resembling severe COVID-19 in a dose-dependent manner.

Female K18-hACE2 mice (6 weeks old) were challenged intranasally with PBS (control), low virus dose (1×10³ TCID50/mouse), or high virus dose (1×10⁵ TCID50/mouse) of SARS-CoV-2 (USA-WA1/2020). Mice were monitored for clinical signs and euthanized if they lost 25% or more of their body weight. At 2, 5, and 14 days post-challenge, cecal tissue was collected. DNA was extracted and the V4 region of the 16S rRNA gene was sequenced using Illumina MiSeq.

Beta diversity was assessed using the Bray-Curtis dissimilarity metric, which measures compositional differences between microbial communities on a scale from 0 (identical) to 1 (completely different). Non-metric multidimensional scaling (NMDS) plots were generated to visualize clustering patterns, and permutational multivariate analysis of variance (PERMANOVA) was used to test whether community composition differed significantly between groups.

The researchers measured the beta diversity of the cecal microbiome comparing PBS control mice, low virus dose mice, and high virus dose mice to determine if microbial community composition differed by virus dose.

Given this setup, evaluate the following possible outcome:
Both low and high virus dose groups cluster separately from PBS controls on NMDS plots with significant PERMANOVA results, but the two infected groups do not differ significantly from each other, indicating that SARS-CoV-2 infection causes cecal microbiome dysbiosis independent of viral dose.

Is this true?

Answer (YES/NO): NO